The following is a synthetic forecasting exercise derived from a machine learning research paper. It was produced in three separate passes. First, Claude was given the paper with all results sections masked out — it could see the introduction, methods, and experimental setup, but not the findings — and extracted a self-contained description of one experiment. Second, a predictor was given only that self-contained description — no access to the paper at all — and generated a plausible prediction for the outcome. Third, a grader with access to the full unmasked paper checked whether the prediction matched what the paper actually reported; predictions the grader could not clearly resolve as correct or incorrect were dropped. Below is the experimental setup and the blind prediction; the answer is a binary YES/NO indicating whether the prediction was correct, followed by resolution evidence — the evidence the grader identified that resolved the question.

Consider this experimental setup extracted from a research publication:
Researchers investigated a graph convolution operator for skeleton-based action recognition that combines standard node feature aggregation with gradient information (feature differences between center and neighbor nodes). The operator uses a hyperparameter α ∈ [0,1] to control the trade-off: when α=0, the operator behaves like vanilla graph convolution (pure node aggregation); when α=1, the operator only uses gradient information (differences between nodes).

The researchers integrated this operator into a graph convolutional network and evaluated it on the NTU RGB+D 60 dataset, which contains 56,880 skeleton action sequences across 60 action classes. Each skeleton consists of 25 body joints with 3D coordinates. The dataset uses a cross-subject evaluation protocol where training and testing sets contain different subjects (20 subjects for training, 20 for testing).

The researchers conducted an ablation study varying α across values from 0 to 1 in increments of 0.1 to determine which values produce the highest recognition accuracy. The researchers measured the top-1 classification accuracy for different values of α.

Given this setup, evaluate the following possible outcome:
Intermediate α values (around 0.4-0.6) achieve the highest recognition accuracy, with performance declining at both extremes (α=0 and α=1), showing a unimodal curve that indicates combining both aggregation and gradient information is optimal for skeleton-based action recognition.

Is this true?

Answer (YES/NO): NO